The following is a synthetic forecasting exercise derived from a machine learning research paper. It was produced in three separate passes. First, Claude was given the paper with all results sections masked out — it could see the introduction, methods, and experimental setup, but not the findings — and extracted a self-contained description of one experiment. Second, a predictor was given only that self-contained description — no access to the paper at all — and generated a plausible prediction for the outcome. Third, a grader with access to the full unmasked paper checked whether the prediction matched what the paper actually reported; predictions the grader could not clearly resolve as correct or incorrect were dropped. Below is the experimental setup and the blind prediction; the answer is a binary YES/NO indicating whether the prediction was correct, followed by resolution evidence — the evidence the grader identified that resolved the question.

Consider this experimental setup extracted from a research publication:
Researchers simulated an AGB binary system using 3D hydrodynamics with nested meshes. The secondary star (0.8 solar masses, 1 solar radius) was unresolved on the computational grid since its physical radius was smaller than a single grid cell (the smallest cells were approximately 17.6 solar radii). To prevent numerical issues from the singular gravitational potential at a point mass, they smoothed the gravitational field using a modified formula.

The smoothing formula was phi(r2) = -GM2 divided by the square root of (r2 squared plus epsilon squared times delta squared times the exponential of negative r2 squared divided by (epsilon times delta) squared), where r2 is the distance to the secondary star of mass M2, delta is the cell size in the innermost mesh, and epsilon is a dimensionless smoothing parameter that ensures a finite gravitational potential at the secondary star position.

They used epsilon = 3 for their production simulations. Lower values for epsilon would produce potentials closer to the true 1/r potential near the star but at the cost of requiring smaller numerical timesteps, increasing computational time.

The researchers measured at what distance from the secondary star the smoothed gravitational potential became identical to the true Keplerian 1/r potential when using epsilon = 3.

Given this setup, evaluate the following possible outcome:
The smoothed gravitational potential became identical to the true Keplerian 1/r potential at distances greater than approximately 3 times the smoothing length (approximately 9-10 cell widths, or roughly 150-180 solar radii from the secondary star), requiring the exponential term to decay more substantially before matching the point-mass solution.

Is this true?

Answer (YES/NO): NO